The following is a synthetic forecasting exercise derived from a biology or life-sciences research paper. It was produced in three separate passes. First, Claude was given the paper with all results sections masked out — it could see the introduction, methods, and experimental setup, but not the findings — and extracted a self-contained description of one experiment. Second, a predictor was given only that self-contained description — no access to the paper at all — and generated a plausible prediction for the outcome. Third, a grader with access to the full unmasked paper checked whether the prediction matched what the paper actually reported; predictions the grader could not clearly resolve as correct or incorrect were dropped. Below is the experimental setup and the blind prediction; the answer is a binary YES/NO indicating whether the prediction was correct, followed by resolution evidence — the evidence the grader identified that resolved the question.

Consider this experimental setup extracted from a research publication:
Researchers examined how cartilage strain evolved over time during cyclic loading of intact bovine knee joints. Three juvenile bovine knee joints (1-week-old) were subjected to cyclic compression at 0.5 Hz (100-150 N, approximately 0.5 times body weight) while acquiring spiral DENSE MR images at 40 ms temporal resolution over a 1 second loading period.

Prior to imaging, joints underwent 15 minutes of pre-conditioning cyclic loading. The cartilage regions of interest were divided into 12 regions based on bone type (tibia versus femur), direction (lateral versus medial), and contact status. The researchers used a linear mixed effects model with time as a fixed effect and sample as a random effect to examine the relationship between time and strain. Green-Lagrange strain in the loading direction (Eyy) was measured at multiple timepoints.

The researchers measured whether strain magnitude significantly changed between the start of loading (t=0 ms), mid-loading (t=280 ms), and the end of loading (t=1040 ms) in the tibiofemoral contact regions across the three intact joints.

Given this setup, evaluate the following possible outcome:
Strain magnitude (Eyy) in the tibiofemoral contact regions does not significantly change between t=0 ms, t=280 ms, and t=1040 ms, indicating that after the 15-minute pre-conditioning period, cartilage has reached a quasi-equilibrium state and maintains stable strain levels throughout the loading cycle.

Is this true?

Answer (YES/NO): NO